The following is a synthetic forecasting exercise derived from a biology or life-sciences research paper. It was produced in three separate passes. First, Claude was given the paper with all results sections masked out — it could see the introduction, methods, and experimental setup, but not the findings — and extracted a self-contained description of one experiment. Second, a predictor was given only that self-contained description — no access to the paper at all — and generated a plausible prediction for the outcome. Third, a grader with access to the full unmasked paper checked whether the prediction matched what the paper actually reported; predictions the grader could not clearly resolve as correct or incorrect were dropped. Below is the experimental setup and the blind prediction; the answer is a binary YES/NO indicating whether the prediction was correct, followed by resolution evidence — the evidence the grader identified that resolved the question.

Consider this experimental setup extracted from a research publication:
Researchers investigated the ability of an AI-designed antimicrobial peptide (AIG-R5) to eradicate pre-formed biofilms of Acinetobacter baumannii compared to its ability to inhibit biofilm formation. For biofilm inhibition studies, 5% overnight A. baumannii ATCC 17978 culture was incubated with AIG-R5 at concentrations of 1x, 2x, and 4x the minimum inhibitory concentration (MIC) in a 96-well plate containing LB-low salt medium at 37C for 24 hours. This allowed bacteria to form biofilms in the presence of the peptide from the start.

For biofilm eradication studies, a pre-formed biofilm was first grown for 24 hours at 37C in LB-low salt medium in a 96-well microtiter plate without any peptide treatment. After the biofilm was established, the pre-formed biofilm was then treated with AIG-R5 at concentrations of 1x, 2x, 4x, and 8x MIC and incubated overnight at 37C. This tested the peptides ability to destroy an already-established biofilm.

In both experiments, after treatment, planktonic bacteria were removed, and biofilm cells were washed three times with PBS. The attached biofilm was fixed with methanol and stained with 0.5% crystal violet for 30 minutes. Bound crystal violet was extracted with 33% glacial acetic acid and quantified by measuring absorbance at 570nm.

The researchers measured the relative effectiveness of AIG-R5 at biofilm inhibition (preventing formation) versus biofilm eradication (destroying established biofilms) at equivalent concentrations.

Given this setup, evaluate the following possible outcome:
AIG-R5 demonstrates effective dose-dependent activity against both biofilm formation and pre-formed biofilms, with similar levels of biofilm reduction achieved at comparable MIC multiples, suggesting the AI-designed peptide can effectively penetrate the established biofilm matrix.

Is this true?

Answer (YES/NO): NO